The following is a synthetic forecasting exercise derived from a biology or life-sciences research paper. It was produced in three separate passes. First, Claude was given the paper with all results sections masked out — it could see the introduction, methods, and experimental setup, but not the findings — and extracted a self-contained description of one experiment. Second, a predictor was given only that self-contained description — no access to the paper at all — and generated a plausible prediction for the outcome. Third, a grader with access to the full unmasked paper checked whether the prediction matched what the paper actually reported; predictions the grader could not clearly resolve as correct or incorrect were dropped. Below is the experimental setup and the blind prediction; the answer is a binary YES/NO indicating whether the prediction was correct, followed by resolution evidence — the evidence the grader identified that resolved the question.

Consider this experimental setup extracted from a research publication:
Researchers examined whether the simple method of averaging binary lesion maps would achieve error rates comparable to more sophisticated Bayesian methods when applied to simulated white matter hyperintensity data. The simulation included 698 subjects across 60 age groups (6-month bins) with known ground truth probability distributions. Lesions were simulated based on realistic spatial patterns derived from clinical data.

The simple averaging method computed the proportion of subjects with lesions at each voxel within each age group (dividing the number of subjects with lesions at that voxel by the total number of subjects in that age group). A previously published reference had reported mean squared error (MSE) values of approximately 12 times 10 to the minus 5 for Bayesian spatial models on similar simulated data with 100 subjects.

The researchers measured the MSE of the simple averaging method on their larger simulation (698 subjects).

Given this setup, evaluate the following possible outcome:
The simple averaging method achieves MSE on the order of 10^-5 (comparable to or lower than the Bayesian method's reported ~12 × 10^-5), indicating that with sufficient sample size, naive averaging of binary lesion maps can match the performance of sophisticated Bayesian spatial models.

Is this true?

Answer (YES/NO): NO